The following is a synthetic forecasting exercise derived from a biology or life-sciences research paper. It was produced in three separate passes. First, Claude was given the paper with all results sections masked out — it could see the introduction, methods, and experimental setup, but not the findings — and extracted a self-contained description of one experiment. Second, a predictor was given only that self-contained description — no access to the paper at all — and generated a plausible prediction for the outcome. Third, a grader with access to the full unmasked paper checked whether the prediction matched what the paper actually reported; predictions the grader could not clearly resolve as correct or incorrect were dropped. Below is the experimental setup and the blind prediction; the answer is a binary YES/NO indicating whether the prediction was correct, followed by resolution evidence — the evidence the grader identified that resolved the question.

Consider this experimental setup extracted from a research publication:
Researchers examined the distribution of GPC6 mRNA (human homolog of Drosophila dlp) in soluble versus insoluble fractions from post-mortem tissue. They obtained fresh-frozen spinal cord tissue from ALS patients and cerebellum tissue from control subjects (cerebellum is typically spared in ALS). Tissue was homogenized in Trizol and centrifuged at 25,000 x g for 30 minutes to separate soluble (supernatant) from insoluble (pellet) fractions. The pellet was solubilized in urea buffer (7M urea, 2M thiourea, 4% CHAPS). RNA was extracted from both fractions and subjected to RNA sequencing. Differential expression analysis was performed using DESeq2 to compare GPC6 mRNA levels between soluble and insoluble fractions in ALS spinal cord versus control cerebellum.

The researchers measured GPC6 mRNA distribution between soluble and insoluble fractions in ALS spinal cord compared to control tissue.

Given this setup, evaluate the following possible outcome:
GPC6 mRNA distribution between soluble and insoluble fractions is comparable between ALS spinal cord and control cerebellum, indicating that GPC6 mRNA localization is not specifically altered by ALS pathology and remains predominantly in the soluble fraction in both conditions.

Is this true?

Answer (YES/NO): NO